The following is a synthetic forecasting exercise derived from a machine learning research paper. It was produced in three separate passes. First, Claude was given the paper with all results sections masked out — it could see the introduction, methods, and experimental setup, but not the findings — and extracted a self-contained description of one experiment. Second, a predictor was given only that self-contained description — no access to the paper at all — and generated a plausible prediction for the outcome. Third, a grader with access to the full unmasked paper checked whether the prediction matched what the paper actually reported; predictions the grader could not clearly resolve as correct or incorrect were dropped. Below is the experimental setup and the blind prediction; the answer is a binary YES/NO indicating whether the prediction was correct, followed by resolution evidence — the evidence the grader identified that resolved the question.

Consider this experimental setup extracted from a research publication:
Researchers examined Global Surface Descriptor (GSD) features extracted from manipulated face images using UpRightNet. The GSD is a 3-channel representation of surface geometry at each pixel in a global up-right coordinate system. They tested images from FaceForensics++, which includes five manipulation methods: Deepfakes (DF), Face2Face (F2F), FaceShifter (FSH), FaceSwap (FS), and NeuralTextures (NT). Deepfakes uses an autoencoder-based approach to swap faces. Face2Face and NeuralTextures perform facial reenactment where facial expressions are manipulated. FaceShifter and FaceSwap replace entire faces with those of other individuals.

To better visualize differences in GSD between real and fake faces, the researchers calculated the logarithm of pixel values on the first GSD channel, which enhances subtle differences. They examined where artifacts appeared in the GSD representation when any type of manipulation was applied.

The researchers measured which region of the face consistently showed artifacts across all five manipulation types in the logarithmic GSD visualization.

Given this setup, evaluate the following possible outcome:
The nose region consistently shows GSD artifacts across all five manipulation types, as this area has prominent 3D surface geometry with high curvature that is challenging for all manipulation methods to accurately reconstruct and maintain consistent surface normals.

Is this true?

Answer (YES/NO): NO